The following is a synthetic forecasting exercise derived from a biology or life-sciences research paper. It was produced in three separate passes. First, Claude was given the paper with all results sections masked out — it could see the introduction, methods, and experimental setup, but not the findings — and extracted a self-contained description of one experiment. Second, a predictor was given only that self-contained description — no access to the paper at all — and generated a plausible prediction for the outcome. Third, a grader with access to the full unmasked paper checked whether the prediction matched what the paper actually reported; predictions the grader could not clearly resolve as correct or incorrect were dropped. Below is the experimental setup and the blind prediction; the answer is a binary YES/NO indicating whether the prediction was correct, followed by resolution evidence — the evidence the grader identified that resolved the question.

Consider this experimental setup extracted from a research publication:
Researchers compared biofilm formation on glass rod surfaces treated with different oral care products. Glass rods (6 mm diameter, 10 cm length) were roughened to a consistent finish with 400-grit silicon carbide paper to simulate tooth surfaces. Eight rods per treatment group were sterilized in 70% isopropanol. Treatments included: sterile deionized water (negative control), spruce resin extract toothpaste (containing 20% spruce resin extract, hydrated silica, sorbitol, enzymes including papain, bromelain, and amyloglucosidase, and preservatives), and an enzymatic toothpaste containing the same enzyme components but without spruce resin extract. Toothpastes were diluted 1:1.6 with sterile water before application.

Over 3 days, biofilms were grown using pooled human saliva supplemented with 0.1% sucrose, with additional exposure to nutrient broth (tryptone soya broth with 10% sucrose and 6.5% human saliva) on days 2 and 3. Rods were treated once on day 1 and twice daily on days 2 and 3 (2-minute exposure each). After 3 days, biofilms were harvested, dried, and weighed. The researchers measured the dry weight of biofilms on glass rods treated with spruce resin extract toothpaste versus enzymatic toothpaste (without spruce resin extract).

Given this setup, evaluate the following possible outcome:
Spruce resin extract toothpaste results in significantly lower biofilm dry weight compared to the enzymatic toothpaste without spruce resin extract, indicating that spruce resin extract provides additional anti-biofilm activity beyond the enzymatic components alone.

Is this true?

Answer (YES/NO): YES